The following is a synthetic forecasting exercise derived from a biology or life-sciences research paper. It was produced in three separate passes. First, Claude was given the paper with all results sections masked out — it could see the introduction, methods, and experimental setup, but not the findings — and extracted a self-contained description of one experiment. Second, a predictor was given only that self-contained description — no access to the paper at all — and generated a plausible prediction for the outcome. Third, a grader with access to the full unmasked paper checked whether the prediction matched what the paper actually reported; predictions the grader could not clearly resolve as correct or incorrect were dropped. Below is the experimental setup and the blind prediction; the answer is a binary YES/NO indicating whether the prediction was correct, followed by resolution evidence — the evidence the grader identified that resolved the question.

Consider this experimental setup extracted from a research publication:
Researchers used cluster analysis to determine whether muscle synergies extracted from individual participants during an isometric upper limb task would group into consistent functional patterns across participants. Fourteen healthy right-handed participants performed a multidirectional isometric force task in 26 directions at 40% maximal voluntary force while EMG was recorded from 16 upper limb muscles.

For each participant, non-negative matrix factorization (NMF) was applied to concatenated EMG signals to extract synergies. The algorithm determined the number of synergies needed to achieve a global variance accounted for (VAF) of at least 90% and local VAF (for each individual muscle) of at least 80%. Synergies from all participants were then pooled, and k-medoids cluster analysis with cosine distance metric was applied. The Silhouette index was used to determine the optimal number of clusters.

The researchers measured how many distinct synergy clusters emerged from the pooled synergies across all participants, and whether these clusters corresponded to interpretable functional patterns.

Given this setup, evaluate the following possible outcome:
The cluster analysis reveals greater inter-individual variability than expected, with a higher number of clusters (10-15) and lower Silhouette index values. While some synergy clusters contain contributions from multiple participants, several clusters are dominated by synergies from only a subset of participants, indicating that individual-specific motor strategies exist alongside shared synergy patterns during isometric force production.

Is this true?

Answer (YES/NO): NO